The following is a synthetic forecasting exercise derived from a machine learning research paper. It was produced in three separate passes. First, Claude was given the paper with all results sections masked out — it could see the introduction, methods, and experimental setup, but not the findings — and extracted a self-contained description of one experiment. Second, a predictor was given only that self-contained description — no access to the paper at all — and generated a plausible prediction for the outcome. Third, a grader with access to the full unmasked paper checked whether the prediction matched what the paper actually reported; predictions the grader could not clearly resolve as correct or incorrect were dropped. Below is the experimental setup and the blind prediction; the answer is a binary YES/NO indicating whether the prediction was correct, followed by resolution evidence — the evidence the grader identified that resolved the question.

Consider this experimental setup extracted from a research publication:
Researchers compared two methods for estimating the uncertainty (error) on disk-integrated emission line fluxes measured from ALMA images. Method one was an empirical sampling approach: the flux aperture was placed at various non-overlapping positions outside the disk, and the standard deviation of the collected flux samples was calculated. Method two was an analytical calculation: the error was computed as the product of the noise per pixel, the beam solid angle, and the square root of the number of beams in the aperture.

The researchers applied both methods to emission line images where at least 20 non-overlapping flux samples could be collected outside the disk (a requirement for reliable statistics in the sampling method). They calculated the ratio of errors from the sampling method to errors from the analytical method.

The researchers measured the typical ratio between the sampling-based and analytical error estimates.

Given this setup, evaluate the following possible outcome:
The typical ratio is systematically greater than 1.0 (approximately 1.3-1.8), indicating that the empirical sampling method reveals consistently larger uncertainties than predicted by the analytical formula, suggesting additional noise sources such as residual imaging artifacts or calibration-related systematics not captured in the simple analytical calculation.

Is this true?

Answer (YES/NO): NO